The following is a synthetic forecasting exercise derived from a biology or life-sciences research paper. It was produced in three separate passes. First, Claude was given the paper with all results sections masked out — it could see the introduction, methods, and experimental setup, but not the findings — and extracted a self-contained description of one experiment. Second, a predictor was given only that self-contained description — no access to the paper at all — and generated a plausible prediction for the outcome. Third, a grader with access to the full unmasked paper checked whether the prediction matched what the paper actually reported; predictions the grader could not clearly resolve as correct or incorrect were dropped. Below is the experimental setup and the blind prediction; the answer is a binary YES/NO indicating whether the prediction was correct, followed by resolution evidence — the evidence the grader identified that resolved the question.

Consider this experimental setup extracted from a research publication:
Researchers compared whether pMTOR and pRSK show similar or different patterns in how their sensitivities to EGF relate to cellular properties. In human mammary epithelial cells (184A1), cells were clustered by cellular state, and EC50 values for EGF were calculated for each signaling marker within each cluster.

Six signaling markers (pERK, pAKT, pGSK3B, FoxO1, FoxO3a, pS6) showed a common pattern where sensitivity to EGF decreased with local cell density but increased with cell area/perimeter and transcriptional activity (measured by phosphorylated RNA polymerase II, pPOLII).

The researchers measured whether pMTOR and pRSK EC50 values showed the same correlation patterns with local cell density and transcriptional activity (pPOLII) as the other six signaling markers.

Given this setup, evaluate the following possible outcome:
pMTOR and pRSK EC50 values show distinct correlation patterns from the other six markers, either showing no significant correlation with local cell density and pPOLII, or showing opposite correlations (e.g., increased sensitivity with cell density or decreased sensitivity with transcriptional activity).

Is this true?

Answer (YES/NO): YES